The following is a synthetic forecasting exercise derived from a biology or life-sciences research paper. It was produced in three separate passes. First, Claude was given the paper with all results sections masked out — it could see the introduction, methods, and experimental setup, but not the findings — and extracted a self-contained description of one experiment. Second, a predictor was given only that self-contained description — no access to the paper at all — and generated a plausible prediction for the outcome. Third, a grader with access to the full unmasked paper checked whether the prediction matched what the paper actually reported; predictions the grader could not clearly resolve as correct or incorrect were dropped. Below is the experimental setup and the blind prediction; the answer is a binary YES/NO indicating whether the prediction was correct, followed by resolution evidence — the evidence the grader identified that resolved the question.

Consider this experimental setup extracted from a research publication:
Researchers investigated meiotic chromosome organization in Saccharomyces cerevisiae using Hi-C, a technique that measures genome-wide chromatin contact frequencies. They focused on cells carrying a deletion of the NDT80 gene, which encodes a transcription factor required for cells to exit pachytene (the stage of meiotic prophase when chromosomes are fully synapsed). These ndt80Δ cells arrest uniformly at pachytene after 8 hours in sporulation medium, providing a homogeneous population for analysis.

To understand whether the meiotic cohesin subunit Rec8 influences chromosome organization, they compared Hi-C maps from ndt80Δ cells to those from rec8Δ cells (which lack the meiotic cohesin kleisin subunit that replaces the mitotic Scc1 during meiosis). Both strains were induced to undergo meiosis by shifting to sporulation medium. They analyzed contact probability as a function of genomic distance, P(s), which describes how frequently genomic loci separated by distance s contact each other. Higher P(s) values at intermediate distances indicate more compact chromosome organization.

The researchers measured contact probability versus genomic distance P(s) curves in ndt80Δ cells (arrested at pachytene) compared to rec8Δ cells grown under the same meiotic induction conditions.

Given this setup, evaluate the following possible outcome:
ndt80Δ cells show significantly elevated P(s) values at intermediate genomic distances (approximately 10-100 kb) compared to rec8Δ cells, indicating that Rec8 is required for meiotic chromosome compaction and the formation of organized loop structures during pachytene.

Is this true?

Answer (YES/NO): YES